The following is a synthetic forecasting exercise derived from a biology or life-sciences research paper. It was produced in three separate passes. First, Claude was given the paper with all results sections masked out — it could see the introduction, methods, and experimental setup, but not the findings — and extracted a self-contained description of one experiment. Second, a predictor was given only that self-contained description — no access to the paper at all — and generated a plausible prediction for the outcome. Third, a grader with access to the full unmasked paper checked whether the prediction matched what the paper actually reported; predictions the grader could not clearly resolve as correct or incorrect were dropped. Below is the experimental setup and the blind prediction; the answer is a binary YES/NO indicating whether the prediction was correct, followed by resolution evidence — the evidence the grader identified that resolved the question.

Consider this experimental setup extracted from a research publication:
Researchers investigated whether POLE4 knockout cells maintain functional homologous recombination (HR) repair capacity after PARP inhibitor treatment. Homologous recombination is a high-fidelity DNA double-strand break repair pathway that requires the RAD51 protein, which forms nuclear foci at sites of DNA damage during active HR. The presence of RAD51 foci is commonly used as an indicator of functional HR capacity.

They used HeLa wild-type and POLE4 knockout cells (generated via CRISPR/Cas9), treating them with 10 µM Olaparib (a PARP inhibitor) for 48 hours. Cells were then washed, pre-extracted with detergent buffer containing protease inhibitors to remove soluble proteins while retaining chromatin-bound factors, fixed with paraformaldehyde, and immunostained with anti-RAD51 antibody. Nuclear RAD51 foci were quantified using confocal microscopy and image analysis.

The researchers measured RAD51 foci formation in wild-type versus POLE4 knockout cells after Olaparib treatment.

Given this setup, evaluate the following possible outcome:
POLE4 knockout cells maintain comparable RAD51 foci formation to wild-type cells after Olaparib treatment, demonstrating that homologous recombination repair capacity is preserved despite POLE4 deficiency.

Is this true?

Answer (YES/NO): NO